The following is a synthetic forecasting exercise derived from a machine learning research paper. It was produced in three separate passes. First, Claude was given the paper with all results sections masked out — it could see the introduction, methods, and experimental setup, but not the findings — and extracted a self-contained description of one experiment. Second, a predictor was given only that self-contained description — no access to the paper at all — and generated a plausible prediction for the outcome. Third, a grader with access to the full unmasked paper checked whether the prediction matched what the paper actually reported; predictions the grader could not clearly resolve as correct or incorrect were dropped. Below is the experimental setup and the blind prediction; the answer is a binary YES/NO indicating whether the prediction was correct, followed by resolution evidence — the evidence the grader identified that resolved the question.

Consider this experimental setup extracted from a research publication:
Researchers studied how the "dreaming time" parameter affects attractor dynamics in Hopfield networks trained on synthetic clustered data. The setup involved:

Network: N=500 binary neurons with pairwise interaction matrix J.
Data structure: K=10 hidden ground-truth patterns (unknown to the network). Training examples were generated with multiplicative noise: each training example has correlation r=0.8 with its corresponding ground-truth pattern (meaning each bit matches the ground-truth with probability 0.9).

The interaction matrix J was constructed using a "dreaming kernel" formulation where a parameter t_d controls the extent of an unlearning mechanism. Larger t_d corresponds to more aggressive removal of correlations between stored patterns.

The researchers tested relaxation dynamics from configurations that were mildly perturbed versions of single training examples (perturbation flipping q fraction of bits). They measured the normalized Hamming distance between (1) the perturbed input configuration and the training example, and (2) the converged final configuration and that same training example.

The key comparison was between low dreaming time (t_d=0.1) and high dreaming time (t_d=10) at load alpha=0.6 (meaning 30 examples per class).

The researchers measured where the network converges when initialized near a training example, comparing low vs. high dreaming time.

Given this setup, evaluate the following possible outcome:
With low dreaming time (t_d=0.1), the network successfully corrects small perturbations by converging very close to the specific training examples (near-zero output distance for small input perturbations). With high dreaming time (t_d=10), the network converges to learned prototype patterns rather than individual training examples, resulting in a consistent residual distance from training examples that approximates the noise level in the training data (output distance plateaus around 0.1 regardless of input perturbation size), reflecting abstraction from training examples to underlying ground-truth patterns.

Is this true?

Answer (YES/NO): NO